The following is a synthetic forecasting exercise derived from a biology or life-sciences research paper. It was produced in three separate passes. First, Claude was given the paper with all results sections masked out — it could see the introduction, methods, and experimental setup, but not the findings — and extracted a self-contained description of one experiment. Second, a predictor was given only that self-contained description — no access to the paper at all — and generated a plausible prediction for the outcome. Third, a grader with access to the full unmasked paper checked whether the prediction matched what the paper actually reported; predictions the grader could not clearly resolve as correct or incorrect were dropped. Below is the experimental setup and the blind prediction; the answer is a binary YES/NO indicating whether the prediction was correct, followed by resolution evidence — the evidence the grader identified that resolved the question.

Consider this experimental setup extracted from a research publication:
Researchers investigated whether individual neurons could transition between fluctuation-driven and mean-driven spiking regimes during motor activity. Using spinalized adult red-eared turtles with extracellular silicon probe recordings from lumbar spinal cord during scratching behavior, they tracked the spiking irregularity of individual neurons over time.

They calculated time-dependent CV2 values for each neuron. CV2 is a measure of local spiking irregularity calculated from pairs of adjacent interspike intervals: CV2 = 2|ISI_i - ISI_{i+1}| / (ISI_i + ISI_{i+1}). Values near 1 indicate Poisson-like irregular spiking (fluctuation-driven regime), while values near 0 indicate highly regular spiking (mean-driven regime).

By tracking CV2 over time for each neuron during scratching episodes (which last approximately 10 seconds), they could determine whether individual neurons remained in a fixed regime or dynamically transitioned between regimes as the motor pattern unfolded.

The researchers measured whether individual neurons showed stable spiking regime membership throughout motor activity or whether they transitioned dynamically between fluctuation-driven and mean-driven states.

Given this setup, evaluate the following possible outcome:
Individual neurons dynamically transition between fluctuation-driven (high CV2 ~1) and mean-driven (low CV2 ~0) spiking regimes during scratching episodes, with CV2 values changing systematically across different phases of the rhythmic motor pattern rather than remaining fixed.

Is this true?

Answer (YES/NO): YES